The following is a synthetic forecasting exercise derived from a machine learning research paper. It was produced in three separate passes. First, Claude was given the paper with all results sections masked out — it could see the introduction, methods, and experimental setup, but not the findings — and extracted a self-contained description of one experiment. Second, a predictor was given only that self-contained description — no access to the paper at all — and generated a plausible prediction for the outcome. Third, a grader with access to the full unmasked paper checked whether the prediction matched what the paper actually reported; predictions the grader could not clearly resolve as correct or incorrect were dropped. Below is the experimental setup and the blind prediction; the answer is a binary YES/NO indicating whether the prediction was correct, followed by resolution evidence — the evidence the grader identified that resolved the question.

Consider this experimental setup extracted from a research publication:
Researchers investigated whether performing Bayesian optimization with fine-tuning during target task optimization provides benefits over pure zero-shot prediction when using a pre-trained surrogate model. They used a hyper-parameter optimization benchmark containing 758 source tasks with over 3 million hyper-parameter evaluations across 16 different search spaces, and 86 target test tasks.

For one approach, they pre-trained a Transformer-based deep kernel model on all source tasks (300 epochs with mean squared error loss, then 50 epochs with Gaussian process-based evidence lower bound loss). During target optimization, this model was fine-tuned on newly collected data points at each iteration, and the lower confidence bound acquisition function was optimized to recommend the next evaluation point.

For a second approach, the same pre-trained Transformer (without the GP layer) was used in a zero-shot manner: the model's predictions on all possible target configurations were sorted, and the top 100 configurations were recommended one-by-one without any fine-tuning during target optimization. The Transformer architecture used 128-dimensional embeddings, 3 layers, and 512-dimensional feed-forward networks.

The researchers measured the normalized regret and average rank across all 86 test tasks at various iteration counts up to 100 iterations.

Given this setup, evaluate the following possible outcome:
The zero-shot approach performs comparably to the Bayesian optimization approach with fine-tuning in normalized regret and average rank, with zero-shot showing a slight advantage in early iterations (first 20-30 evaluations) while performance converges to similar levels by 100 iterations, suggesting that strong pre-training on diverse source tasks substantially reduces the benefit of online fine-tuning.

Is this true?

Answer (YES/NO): NO